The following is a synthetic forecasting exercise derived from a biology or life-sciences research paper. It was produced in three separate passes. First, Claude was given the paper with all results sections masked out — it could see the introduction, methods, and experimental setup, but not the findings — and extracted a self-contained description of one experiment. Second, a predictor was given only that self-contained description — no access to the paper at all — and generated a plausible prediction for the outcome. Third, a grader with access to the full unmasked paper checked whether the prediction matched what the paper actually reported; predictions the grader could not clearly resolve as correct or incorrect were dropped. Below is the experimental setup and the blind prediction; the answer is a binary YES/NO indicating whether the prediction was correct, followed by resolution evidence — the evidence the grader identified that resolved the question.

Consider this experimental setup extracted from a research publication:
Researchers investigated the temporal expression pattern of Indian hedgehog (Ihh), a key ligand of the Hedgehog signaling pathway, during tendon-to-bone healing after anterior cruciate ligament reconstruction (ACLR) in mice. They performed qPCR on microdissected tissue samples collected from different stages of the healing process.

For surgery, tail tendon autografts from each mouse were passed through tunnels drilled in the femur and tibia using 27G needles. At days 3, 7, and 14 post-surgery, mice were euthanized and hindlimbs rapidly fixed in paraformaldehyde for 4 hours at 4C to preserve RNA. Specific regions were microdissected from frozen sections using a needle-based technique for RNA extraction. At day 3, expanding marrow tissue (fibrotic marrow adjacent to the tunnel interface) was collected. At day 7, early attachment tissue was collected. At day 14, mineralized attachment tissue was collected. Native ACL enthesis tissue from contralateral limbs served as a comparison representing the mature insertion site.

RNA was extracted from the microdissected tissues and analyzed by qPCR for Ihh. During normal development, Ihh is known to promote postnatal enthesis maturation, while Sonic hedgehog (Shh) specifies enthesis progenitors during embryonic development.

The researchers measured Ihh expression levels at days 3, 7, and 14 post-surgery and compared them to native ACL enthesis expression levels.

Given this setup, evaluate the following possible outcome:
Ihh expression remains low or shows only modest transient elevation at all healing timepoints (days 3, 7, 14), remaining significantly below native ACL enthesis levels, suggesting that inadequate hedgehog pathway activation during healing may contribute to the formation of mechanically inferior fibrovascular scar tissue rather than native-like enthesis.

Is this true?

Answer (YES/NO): NO